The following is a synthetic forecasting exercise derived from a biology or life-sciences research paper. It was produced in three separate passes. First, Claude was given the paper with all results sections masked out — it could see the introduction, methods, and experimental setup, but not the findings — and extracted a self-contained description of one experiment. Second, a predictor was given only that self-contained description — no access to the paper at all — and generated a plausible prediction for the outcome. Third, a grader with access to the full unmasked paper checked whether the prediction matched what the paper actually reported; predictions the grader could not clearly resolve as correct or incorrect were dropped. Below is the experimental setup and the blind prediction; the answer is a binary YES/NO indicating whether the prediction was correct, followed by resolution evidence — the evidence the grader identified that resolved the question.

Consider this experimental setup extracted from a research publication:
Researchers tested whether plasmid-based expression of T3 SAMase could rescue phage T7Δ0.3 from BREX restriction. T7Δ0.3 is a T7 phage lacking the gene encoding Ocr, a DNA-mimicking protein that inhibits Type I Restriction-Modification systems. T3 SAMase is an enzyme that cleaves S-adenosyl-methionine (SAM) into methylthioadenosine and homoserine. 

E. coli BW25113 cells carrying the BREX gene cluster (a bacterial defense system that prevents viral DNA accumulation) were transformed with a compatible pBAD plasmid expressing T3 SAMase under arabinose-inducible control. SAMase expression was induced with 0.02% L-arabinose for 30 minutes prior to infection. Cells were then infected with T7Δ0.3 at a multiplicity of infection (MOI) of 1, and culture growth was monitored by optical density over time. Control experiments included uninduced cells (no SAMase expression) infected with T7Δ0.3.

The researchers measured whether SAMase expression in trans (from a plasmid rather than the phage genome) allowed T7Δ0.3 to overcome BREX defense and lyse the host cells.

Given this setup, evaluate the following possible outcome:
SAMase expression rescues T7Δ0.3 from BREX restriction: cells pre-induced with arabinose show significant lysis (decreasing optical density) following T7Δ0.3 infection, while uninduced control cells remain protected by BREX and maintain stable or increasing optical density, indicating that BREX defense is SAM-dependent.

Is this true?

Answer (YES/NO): YES